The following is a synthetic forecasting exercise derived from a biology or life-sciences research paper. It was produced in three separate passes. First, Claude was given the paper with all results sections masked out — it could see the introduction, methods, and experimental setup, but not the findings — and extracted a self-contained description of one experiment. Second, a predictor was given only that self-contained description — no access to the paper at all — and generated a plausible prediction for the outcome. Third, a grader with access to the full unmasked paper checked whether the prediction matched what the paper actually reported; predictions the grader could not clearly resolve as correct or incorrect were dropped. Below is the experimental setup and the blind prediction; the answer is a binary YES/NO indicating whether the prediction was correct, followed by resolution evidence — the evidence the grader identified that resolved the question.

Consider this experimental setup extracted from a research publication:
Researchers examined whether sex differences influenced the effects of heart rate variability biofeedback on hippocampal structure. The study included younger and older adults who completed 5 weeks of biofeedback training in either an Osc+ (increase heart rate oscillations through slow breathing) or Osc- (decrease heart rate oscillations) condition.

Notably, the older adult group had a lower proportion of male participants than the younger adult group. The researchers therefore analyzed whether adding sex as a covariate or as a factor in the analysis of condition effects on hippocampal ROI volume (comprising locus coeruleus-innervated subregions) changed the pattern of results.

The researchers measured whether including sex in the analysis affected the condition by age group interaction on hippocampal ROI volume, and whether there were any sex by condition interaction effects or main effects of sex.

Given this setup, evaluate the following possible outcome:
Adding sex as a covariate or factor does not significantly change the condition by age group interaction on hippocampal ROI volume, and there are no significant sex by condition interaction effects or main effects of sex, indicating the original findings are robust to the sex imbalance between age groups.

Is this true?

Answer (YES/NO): YES